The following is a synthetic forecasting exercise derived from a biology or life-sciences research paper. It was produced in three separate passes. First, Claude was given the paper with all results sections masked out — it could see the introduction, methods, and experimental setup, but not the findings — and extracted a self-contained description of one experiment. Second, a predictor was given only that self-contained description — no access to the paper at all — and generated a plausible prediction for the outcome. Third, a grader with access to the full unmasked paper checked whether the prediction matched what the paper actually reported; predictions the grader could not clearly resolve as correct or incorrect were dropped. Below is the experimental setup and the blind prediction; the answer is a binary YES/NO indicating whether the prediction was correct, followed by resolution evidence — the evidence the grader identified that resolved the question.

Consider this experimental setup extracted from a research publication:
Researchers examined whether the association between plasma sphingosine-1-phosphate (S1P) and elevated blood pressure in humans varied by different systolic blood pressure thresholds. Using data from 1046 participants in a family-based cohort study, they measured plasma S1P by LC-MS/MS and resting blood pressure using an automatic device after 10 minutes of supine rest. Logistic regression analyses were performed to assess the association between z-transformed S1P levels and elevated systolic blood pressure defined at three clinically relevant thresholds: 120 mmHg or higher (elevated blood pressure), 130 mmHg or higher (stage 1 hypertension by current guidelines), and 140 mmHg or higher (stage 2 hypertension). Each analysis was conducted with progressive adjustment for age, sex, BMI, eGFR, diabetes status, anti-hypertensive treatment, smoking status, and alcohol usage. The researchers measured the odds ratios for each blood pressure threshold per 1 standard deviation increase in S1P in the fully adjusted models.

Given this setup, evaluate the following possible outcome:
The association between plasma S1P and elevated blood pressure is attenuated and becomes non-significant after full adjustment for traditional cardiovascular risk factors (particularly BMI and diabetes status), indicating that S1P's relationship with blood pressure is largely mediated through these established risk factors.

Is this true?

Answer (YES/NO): NO